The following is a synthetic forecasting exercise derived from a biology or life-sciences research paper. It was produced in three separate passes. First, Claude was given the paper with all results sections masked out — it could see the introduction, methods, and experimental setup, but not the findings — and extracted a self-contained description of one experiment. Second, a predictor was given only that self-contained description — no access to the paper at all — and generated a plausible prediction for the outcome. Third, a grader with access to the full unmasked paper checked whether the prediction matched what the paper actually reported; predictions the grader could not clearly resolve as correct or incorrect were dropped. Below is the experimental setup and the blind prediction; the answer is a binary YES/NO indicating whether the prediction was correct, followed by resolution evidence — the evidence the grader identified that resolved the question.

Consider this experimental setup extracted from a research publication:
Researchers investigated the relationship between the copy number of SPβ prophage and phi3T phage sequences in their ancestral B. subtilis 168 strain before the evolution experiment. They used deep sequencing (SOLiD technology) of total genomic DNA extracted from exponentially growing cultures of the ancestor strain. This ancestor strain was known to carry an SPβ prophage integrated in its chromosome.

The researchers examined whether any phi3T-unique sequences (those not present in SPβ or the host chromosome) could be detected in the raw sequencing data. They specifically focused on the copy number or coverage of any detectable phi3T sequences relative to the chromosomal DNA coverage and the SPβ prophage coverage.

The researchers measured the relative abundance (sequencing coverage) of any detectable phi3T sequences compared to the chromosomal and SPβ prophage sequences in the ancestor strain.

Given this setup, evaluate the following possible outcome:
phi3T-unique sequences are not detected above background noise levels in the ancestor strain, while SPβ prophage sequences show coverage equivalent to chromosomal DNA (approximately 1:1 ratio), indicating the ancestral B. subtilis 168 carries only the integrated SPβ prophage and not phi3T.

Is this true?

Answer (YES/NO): NO